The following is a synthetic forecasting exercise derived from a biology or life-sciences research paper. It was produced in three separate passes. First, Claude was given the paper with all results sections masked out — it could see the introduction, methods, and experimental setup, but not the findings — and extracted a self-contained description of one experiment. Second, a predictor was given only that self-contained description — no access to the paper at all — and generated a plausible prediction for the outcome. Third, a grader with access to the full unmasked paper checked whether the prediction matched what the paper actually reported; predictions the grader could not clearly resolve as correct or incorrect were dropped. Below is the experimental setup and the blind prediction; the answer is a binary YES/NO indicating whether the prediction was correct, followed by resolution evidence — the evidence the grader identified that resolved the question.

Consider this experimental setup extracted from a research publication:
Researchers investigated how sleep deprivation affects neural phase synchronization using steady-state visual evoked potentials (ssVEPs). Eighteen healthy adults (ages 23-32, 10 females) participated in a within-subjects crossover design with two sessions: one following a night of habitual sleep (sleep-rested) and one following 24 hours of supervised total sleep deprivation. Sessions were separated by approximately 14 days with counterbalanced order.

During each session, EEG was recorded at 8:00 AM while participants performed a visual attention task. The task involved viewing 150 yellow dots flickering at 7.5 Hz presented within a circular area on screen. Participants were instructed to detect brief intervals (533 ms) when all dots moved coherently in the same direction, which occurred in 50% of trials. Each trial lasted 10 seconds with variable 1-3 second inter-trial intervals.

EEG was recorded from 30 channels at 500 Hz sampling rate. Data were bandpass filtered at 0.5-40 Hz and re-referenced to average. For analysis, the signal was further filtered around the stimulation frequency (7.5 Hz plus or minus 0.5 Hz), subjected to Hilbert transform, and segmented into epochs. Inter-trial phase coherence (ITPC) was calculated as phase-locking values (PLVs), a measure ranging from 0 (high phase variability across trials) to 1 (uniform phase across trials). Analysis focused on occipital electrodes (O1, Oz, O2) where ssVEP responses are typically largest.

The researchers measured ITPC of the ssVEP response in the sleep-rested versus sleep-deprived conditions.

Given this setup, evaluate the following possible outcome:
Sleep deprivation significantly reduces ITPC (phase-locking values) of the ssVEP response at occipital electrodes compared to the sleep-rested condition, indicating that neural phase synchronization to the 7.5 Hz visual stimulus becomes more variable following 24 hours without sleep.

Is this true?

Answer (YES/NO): YES